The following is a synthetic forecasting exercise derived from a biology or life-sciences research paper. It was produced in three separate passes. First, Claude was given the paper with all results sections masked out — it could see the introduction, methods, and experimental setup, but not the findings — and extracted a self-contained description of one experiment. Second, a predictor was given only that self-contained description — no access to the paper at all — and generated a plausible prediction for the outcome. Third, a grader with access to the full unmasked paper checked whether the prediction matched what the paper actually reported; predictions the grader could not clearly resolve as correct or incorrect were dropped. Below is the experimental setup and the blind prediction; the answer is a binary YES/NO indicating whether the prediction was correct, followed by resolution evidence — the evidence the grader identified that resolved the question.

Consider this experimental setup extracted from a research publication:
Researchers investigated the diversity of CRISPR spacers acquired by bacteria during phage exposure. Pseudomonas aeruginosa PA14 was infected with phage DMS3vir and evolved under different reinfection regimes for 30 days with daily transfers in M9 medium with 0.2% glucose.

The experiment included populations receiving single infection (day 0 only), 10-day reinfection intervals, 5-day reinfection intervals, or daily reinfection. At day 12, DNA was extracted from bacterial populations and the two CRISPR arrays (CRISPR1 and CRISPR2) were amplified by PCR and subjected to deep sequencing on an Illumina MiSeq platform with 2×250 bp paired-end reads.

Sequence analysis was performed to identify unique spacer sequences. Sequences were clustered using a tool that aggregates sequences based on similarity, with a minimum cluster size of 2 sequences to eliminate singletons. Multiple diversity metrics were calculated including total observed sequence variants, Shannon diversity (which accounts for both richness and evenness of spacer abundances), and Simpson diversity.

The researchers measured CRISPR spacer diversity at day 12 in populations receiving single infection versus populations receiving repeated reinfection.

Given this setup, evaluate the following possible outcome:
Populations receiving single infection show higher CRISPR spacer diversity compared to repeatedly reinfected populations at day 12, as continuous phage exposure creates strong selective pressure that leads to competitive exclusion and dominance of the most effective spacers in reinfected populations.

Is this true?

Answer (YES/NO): NO